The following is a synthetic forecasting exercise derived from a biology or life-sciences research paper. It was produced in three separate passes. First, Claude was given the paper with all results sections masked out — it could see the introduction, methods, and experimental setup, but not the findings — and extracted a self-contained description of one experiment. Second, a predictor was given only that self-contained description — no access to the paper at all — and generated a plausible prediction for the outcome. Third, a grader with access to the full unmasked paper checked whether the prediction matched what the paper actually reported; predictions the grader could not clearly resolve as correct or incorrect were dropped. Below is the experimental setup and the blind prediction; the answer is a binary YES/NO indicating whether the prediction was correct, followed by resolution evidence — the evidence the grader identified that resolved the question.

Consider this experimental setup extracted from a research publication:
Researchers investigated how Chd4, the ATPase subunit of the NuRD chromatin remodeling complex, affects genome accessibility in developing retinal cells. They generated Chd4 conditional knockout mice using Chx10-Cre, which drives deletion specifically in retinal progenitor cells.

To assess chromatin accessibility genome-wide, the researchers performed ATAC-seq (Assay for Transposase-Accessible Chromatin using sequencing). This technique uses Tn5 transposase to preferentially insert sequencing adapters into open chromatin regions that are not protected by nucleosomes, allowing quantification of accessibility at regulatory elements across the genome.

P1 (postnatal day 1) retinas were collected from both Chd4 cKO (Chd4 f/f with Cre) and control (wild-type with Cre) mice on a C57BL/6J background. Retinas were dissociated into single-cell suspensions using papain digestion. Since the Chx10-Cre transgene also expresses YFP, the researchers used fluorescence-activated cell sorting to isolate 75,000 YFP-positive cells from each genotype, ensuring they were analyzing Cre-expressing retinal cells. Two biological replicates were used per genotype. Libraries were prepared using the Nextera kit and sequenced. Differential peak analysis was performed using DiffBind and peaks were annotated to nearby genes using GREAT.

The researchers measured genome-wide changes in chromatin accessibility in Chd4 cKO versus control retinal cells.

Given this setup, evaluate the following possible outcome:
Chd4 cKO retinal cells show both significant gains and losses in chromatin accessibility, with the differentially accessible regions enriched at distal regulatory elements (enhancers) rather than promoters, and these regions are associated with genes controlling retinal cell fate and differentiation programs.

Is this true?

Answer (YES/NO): NO